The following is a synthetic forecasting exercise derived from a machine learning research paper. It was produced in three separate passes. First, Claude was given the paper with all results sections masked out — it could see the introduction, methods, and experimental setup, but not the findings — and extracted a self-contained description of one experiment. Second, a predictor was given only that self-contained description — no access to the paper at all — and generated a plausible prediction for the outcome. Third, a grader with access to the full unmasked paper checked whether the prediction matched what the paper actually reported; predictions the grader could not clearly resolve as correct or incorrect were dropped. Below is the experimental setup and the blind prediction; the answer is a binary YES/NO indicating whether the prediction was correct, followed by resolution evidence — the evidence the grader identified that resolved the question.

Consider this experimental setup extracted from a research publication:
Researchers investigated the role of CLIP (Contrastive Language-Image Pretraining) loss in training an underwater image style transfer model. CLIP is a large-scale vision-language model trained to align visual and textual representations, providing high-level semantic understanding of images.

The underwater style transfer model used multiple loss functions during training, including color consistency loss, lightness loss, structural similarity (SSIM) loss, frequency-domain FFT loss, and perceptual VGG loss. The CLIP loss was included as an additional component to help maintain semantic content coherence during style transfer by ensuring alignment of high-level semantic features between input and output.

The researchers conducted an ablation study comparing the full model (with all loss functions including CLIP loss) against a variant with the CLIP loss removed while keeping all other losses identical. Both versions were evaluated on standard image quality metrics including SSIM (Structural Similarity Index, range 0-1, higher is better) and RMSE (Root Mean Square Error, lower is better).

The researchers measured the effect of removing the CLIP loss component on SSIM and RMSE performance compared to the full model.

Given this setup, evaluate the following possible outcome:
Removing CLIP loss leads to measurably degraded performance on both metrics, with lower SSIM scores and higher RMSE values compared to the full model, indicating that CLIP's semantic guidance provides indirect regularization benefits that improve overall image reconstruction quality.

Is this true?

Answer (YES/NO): YES